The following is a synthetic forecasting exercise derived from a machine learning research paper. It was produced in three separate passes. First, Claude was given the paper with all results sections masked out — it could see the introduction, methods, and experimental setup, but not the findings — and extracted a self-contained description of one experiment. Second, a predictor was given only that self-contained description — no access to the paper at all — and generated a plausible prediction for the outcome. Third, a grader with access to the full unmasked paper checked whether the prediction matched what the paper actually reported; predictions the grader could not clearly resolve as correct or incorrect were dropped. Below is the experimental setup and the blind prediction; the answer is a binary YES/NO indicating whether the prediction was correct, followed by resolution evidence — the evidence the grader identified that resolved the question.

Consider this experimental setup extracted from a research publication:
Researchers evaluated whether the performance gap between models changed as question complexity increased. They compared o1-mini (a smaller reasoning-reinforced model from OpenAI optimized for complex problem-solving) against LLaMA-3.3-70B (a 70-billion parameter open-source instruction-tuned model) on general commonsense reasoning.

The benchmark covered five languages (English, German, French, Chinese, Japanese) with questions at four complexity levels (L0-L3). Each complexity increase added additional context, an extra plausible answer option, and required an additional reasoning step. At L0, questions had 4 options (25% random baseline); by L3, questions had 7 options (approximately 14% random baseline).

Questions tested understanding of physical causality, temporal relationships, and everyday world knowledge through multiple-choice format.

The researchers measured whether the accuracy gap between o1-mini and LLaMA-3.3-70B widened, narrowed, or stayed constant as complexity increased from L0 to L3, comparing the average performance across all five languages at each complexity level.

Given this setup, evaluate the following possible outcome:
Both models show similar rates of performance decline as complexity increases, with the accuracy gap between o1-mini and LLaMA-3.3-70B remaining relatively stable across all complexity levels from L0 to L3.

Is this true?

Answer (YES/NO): NO